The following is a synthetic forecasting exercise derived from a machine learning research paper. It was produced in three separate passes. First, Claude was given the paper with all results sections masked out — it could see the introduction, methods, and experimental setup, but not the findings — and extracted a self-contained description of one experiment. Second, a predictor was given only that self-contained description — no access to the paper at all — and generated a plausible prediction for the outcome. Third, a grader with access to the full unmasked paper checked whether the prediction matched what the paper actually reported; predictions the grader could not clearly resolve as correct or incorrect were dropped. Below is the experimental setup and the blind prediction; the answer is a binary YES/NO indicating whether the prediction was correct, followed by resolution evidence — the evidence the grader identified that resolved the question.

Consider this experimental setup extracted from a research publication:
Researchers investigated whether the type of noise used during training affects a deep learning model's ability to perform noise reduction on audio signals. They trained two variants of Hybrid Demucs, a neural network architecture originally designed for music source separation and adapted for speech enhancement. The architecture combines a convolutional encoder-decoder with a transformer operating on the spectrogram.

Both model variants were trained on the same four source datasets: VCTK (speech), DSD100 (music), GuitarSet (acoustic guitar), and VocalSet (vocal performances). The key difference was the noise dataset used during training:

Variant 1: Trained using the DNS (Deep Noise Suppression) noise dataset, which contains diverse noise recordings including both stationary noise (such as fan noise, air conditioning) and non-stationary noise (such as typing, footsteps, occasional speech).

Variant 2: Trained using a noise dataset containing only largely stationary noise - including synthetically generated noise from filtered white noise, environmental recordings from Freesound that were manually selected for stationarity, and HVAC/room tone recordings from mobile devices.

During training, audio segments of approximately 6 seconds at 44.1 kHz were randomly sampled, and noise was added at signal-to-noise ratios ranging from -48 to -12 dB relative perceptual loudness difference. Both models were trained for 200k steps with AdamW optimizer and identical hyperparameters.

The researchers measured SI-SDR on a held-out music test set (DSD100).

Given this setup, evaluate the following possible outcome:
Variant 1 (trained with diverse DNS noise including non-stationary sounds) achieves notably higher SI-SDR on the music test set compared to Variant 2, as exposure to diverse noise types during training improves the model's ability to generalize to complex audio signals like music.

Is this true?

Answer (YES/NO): NO